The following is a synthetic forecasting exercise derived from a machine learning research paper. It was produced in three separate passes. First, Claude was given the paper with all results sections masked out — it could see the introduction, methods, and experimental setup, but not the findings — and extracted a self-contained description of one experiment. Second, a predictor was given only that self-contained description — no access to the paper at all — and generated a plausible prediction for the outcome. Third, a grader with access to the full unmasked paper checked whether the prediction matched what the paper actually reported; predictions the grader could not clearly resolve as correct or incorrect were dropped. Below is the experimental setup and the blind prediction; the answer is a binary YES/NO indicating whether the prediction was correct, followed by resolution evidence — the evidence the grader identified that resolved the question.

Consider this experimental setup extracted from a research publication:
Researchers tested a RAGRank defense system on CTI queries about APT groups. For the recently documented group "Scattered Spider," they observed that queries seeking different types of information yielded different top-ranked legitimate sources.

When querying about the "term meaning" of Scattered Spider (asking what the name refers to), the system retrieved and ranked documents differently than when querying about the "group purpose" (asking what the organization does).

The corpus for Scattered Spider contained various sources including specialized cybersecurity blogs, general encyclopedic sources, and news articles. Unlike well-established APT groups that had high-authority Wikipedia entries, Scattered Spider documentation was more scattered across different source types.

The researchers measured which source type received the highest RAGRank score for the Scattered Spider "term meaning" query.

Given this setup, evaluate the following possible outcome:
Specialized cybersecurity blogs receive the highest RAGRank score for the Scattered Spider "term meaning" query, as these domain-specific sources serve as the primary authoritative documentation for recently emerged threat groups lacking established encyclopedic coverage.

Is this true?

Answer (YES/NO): YES